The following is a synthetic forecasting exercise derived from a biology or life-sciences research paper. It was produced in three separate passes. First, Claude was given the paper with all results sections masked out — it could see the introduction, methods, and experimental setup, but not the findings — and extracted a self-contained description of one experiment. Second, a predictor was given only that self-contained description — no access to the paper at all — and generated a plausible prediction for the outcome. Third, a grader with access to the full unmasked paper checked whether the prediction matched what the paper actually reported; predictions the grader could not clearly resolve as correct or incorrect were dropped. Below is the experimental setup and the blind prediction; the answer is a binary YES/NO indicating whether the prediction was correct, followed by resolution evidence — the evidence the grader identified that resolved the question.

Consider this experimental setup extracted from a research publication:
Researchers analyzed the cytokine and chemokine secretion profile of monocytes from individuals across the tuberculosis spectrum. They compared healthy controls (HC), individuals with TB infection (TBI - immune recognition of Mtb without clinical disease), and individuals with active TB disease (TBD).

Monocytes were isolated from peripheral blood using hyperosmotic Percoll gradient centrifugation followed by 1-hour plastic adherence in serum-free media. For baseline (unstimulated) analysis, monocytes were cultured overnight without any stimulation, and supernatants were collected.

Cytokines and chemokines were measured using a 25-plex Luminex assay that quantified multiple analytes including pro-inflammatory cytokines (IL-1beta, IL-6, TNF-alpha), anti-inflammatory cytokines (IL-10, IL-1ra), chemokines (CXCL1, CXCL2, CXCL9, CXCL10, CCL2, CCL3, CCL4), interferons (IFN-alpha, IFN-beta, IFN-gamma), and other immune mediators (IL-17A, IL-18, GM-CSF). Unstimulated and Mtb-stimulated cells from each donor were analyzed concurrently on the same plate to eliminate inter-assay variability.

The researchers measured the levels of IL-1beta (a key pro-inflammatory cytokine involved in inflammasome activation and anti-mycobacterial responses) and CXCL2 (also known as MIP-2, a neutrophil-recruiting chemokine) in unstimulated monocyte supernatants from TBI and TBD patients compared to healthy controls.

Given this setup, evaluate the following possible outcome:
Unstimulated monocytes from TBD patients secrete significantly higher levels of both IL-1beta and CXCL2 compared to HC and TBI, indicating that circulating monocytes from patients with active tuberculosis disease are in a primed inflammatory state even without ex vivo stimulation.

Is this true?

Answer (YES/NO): NO